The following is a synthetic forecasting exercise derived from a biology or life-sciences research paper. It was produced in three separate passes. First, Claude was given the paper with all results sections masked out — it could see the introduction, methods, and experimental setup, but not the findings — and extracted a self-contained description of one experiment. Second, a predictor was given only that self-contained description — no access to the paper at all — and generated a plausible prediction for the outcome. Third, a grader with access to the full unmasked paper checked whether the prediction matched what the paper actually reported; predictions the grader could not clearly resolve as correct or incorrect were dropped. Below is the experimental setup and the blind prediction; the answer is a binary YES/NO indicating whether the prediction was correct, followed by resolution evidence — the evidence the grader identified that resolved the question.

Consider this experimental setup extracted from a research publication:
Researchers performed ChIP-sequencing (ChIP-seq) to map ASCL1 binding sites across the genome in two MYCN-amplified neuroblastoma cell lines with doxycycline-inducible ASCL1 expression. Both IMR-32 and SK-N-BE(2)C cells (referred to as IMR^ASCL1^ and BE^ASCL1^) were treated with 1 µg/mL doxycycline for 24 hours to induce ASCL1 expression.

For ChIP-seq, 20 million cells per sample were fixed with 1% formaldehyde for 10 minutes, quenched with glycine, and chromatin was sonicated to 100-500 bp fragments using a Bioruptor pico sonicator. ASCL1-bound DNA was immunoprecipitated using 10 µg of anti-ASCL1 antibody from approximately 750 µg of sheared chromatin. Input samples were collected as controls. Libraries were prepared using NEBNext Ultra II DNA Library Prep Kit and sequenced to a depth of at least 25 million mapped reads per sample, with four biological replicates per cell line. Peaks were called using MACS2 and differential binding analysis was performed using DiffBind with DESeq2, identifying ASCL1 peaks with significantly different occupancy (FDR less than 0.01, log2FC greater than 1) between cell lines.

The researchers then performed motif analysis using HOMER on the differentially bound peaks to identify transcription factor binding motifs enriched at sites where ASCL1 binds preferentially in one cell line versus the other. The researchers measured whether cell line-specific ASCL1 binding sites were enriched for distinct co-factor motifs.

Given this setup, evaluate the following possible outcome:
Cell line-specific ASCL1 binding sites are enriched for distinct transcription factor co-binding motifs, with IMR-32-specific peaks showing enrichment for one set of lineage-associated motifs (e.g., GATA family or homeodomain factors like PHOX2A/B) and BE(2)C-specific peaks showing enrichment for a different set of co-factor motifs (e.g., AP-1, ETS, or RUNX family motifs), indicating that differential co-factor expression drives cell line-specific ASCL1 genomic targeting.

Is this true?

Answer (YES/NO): NO